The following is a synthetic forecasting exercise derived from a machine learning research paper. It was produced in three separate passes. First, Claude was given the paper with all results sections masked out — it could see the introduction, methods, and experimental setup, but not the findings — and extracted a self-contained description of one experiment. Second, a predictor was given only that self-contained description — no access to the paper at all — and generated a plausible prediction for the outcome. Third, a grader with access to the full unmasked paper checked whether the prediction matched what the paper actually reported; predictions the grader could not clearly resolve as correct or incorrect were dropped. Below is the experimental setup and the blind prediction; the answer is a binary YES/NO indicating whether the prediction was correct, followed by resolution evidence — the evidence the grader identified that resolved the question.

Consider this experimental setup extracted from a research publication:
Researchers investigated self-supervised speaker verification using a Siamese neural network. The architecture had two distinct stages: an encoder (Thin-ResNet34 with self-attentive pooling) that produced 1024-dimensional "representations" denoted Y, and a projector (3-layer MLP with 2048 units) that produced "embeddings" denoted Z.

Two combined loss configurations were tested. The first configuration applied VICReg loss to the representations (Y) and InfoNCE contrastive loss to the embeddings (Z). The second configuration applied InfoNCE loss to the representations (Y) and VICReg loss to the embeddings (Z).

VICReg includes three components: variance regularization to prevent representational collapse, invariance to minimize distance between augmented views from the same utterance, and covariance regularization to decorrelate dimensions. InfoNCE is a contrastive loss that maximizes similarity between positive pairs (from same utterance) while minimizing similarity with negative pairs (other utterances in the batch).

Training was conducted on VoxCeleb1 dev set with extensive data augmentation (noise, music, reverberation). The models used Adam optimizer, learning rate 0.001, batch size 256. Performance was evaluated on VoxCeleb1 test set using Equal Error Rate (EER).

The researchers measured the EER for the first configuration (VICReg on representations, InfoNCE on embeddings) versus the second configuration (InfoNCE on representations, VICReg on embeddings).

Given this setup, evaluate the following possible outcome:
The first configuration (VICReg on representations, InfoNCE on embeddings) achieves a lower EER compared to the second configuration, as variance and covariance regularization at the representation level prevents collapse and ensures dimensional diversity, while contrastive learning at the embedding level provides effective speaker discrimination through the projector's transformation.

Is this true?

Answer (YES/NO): NO